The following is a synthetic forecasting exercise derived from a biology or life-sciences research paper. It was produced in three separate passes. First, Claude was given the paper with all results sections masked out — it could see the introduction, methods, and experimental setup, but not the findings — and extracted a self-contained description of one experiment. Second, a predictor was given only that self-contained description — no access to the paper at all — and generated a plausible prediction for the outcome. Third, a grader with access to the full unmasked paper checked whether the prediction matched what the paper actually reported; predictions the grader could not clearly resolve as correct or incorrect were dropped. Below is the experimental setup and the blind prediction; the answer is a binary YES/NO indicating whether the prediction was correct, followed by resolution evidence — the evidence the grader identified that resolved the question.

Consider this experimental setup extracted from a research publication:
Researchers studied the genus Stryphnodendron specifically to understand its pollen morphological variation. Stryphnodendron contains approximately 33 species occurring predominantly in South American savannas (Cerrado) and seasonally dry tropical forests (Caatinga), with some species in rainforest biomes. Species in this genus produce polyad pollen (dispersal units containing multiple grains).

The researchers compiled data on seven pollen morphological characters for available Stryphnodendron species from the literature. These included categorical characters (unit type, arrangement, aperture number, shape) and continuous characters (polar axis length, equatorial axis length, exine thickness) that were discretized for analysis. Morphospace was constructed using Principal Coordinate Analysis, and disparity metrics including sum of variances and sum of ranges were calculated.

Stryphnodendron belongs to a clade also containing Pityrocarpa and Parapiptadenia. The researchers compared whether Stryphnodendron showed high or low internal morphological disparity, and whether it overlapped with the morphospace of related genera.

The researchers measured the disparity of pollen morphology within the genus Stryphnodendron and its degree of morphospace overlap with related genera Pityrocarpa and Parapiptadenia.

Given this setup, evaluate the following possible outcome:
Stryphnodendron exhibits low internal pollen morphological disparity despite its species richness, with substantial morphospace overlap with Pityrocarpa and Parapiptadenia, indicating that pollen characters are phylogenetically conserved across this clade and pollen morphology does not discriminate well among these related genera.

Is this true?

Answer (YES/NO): YES